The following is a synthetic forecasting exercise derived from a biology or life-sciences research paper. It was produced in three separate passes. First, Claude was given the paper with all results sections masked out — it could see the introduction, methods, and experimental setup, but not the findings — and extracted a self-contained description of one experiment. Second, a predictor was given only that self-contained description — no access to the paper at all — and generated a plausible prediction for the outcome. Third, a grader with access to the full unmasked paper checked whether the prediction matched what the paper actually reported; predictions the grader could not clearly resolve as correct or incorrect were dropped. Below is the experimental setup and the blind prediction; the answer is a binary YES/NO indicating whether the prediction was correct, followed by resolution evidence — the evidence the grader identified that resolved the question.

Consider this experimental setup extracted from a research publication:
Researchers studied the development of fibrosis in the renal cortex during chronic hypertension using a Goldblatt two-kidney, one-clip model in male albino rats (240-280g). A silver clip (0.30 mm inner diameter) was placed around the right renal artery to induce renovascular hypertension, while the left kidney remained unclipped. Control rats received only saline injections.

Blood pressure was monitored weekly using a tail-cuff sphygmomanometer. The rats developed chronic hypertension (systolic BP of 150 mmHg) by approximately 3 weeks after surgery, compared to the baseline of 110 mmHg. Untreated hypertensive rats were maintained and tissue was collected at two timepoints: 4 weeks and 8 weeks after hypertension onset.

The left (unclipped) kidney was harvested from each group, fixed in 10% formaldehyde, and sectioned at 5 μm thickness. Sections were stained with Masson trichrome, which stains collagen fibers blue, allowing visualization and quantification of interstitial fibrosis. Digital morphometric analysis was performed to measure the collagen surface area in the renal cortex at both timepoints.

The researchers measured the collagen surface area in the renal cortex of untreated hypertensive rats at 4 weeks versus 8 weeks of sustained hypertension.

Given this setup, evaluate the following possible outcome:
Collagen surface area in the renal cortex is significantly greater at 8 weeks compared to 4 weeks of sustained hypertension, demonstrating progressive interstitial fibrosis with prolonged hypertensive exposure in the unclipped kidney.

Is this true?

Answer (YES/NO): YES